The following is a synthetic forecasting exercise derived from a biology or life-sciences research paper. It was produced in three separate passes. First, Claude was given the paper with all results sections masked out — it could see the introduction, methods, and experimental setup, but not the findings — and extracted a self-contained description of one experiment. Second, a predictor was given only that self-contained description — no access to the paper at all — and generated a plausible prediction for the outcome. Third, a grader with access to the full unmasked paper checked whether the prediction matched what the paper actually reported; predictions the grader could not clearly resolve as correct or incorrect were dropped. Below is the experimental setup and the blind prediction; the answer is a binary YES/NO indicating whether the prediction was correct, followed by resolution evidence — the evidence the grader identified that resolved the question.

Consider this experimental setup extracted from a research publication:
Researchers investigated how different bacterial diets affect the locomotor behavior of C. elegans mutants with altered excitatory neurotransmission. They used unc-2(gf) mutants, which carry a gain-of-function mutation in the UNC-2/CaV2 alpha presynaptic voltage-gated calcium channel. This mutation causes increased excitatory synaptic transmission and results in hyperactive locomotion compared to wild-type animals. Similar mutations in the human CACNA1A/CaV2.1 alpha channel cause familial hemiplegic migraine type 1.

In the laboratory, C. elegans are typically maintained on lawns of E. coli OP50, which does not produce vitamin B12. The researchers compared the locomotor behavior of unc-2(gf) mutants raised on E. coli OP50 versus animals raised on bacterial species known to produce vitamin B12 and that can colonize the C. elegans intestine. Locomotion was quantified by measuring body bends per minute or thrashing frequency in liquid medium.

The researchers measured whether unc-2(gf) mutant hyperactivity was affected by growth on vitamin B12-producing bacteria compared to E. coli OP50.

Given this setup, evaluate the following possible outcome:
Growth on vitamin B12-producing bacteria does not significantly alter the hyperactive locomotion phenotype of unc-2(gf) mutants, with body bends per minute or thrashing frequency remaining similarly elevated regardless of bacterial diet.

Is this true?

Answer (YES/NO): NO